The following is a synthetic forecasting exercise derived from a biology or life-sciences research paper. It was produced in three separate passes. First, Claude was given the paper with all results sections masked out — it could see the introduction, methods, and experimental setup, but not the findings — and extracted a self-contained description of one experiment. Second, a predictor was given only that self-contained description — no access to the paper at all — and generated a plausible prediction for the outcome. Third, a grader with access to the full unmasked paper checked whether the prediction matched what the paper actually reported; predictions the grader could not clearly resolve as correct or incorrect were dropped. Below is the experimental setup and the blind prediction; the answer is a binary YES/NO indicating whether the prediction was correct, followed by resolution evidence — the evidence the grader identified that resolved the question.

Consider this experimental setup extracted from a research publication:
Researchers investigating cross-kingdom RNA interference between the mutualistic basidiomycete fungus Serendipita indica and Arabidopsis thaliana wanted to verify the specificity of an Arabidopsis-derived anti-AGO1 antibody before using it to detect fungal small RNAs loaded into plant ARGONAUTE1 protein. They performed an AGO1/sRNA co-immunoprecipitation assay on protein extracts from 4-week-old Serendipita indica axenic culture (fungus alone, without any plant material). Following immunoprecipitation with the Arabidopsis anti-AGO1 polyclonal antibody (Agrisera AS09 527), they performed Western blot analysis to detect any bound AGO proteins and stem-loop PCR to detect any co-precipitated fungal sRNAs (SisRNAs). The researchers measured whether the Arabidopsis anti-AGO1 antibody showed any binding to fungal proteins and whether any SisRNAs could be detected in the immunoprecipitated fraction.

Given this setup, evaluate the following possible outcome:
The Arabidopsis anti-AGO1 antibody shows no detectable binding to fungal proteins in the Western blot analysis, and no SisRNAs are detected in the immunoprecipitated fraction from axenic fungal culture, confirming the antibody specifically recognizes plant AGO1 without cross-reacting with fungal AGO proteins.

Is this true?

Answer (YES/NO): YES